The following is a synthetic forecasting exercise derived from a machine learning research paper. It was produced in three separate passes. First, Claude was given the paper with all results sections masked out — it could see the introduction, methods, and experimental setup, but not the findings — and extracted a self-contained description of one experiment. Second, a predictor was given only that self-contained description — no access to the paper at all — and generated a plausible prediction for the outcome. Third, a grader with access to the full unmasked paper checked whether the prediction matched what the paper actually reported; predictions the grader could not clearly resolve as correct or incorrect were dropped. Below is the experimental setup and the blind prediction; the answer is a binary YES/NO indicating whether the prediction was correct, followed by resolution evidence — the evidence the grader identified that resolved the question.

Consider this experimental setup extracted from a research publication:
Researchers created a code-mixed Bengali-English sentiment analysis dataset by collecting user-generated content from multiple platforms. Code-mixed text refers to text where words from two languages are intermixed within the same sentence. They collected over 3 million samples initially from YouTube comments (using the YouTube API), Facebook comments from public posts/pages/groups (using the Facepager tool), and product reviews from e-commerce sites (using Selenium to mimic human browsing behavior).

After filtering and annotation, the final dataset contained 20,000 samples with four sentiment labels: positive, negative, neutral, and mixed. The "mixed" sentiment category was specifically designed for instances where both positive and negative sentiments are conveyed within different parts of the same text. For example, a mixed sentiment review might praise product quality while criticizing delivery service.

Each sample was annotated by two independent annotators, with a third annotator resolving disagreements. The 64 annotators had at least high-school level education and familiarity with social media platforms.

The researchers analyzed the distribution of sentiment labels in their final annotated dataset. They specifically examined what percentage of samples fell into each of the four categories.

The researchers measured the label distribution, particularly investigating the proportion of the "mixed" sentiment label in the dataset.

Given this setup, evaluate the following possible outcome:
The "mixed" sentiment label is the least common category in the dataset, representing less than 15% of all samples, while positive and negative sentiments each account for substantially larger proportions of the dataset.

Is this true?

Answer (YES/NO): YES